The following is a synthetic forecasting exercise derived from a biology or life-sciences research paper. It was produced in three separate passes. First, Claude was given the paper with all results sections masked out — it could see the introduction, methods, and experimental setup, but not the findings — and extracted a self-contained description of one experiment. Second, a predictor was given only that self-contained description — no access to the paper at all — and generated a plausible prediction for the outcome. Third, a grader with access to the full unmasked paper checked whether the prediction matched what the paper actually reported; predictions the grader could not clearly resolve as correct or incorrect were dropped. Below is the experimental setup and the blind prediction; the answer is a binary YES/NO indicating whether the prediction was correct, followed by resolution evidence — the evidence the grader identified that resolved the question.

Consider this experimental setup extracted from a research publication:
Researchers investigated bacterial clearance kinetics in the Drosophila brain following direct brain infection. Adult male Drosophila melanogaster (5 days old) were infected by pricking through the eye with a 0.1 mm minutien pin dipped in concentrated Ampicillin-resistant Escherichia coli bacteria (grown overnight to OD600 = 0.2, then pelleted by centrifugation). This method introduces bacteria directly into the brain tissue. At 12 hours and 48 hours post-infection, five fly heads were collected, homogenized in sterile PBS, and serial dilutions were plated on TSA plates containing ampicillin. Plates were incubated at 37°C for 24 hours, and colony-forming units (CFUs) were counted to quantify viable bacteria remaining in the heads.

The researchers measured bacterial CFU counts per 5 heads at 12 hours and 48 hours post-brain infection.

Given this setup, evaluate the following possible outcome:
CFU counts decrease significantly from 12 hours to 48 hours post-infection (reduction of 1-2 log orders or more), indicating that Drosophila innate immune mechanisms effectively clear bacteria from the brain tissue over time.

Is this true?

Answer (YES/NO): NO